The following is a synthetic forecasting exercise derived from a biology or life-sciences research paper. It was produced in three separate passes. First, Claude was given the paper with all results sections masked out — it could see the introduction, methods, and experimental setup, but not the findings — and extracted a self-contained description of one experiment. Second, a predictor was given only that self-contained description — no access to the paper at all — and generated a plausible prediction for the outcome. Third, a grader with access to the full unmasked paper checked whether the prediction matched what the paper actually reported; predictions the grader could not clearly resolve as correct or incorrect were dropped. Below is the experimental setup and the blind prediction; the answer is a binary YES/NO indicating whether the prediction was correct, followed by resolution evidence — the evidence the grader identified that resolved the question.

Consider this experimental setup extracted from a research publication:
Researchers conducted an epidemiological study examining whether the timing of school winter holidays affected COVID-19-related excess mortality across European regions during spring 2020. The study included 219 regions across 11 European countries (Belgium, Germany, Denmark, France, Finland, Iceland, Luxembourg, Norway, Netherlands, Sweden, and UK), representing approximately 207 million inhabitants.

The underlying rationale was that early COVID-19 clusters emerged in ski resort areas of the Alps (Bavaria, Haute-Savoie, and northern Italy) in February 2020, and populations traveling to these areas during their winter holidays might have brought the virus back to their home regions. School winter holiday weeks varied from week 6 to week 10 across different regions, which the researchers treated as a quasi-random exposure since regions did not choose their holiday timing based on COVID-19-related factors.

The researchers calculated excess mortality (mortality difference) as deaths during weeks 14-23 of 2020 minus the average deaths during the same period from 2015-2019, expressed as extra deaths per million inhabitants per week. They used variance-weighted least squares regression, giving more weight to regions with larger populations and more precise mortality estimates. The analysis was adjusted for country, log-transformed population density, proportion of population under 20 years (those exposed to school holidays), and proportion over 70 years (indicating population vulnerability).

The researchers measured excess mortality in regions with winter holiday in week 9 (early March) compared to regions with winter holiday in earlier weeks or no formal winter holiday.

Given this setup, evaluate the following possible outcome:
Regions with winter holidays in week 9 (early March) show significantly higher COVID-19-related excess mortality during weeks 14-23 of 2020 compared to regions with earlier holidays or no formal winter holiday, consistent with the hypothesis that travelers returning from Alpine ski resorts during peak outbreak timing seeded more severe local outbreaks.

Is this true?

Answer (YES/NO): YES